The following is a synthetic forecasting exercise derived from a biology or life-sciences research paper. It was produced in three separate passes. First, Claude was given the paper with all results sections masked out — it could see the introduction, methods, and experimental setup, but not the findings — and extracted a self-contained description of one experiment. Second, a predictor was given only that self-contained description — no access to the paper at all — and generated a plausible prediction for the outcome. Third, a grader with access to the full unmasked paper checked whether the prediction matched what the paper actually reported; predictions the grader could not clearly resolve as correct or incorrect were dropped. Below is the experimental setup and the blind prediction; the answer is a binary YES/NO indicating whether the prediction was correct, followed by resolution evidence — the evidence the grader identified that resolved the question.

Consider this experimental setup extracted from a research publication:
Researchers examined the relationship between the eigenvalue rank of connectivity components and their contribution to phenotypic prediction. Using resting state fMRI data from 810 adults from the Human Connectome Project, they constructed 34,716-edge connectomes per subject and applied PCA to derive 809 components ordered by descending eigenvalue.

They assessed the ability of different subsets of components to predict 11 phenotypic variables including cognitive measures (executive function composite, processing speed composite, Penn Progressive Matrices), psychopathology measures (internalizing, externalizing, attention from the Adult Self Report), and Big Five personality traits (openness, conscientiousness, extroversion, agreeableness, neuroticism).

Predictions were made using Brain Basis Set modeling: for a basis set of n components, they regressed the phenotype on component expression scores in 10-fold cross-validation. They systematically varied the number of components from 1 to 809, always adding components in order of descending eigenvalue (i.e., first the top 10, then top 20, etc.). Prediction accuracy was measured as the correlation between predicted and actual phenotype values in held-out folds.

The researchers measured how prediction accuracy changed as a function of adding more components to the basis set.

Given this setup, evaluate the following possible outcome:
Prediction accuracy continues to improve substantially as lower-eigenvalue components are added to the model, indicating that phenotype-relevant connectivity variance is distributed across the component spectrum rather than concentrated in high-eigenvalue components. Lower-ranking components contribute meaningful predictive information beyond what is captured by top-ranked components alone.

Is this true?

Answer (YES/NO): NO